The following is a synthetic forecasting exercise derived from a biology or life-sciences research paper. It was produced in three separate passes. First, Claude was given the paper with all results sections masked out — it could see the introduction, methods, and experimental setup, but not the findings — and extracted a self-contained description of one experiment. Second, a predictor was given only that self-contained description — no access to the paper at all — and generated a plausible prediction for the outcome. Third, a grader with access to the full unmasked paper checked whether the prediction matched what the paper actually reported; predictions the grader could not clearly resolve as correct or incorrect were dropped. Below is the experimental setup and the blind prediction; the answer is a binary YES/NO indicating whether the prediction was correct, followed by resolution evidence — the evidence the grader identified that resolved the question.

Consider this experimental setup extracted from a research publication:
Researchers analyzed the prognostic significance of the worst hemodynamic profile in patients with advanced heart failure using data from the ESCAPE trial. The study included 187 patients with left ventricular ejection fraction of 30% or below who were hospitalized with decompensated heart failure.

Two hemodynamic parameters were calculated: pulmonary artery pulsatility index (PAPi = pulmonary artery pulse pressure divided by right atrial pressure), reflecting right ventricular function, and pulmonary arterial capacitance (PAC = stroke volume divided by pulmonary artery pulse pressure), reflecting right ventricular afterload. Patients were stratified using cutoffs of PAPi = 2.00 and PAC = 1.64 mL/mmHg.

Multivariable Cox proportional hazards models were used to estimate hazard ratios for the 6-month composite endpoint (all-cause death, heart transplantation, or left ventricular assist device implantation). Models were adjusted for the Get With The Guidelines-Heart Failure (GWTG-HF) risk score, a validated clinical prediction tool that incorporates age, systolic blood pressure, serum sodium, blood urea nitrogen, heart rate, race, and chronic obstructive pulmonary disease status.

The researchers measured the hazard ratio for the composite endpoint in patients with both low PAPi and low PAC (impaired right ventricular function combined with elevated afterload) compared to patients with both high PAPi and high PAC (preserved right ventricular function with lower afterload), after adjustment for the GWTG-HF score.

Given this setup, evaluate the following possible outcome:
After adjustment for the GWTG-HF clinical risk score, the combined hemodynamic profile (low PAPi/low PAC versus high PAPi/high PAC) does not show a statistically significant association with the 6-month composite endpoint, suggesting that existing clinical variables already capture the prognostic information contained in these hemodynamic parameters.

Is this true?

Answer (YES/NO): NO